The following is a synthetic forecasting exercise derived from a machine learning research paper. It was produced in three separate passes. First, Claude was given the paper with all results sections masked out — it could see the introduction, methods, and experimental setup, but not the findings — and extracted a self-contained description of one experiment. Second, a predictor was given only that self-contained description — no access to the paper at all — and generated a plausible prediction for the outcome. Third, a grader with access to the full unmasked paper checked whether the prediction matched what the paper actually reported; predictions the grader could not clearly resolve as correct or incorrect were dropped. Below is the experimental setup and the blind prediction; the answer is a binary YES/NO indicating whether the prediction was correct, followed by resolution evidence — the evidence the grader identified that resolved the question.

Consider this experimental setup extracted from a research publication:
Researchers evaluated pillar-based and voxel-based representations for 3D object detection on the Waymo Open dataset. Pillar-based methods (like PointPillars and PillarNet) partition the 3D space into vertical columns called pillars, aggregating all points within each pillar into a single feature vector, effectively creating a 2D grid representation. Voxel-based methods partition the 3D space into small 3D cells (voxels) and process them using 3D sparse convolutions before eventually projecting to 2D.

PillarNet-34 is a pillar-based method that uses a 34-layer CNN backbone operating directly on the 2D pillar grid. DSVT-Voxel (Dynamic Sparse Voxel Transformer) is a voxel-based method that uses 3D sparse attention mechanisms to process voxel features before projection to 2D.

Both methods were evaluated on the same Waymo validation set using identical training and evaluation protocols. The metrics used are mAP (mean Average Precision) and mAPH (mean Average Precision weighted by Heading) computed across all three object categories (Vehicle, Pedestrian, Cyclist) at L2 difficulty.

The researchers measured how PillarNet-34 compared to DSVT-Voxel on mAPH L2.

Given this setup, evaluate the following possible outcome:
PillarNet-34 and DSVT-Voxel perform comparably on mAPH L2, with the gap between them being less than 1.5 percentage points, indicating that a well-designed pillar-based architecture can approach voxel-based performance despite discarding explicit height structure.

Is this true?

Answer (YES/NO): NO